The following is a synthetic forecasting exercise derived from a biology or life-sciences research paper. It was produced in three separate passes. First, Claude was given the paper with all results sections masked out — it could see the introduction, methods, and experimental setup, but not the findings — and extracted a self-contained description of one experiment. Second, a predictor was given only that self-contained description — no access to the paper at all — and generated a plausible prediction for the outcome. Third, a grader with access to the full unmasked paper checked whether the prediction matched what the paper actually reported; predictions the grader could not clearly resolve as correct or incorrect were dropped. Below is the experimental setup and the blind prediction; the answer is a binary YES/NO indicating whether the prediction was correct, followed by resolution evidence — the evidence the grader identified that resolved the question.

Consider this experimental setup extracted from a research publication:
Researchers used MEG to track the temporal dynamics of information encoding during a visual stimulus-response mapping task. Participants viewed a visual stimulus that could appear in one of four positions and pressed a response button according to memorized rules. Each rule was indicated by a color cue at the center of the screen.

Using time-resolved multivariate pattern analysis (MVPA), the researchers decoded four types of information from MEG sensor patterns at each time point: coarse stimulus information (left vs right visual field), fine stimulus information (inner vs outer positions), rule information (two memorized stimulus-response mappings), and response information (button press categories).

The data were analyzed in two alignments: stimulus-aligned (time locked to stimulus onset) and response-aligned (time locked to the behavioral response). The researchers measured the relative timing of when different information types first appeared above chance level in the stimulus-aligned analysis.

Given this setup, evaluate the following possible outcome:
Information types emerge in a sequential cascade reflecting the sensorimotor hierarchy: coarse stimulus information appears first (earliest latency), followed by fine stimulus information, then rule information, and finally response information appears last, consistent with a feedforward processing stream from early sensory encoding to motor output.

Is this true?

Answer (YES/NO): NO